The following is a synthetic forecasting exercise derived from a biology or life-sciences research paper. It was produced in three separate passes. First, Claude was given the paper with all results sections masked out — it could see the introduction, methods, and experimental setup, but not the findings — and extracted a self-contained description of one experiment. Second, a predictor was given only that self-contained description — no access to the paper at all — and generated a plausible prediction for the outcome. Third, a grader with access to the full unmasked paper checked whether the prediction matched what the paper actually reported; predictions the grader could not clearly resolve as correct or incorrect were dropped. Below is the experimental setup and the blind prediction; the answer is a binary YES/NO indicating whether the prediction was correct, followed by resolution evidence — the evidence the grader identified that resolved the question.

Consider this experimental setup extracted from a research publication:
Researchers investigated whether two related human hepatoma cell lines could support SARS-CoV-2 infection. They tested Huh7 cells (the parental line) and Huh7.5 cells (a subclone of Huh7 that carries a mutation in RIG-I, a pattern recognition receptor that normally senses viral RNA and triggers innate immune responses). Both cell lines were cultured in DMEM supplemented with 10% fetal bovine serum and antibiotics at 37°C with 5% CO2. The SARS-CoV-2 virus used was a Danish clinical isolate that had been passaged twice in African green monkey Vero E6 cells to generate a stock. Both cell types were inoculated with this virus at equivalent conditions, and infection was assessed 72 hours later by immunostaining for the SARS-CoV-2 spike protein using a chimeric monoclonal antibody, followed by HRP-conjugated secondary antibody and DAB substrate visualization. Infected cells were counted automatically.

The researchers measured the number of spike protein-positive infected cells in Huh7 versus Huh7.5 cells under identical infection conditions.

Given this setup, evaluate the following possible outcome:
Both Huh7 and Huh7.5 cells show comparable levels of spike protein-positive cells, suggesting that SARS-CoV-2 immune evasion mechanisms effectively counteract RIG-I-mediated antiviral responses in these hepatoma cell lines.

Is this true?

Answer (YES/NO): NO